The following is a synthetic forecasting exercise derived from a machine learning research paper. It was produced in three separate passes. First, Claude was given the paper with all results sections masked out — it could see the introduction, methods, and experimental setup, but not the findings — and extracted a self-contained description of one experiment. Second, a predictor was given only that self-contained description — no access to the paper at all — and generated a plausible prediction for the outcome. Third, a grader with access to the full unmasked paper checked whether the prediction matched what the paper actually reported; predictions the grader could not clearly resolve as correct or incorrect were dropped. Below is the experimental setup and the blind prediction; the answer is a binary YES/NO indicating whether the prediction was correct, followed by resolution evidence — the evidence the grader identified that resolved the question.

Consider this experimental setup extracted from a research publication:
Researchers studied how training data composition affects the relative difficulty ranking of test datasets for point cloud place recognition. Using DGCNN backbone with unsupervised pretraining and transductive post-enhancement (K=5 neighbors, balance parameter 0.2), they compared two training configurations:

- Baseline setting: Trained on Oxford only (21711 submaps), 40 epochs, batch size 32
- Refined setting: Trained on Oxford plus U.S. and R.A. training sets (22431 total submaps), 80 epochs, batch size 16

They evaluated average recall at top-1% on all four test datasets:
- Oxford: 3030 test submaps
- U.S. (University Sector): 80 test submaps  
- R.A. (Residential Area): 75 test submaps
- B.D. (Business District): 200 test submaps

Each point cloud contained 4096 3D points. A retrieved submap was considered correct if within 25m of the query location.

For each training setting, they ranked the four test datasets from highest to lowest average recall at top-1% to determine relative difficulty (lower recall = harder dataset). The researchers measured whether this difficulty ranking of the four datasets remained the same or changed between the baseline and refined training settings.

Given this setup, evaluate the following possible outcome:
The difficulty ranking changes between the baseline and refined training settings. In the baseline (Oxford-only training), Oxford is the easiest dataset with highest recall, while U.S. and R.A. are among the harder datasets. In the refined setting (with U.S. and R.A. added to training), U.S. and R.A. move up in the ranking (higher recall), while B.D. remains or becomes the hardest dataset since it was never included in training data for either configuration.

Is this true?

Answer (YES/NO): NO